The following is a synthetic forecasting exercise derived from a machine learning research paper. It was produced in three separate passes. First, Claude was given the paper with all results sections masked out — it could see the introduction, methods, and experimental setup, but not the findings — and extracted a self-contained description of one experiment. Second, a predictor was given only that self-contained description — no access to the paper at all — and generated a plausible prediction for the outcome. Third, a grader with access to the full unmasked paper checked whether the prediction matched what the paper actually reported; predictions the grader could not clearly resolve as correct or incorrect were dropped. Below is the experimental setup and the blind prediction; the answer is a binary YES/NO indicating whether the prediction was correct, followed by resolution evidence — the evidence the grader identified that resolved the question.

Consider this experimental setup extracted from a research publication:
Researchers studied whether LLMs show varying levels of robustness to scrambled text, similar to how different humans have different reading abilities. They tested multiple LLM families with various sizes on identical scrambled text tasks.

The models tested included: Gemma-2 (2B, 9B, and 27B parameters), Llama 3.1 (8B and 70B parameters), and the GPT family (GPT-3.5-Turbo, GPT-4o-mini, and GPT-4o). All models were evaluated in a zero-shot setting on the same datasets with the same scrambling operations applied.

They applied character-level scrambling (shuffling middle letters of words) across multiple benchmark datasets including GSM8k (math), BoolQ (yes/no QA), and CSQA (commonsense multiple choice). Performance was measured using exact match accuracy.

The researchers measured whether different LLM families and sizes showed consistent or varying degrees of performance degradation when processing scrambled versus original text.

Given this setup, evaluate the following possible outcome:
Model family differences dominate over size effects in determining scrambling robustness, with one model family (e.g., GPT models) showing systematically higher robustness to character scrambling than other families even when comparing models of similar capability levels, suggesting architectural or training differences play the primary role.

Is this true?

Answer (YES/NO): NO